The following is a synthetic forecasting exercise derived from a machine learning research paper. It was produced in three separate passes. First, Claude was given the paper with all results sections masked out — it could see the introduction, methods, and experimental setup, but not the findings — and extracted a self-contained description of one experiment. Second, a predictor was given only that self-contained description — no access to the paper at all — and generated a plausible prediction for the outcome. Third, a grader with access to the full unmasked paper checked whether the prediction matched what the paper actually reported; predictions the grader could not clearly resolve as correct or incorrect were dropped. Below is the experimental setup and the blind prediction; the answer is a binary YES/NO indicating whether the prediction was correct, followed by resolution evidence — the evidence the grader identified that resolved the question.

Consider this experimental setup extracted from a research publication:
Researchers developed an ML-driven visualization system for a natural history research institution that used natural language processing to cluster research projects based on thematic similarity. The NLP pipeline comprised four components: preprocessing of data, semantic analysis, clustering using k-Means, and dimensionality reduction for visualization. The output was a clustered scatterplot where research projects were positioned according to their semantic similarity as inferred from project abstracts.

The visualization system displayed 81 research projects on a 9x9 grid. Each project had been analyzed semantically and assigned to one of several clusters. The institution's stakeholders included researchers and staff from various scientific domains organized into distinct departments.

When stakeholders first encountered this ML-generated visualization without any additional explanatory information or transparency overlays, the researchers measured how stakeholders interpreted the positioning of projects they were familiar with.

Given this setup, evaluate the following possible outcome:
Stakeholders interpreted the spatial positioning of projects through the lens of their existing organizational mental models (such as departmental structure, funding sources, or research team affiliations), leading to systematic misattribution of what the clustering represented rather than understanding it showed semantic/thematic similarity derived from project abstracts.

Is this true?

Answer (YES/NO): YES